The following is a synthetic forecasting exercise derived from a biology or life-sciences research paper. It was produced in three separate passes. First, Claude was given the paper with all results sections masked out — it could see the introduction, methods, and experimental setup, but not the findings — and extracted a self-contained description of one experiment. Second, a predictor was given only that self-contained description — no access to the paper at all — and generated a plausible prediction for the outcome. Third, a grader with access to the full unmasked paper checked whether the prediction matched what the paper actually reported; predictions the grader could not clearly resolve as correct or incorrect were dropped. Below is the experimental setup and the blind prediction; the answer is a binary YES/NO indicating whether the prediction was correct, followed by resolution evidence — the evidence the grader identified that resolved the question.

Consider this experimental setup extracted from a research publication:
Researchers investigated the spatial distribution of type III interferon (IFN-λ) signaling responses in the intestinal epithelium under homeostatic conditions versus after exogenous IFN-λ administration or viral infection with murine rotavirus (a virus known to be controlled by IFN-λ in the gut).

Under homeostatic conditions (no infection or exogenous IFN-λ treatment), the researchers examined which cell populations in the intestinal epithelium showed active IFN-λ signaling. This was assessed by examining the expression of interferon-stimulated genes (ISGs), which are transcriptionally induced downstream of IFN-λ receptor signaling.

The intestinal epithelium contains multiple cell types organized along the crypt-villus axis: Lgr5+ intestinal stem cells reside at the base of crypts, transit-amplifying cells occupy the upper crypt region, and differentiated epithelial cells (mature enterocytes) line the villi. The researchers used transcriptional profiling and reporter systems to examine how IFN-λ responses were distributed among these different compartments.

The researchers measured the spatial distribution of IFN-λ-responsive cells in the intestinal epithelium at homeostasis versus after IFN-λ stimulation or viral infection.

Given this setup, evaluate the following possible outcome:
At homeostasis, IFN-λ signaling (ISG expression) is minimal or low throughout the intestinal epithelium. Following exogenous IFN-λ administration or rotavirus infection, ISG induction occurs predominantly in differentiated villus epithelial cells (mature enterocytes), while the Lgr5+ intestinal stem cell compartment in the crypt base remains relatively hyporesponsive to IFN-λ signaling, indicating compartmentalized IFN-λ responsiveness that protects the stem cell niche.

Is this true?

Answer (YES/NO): NO